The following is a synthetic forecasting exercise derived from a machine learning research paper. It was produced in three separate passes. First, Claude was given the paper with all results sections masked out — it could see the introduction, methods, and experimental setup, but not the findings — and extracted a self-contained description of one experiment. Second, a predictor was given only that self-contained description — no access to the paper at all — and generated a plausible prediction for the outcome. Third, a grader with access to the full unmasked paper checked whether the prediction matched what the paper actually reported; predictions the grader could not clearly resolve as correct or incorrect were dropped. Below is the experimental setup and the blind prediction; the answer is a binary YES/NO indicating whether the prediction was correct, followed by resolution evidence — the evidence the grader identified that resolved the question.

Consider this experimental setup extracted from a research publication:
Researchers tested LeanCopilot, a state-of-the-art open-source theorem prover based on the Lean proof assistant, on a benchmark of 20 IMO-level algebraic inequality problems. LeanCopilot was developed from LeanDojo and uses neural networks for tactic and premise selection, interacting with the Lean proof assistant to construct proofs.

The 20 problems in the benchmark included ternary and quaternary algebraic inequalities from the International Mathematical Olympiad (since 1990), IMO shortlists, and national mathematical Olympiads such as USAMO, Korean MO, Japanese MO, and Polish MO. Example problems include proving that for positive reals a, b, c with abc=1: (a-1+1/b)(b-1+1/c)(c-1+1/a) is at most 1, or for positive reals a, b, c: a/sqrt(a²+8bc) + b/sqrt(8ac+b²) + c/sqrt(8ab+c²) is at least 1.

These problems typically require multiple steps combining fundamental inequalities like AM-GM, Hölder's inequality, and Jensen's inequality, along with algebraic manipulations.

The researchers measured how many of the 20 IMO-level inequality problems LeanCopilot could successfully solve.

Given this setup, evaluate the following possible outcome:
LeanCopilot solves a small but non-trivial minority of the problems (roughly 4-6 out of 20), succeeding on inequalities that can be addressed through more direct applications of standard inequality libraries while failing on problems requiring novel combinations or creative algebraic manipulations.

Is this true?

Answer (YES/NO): NO